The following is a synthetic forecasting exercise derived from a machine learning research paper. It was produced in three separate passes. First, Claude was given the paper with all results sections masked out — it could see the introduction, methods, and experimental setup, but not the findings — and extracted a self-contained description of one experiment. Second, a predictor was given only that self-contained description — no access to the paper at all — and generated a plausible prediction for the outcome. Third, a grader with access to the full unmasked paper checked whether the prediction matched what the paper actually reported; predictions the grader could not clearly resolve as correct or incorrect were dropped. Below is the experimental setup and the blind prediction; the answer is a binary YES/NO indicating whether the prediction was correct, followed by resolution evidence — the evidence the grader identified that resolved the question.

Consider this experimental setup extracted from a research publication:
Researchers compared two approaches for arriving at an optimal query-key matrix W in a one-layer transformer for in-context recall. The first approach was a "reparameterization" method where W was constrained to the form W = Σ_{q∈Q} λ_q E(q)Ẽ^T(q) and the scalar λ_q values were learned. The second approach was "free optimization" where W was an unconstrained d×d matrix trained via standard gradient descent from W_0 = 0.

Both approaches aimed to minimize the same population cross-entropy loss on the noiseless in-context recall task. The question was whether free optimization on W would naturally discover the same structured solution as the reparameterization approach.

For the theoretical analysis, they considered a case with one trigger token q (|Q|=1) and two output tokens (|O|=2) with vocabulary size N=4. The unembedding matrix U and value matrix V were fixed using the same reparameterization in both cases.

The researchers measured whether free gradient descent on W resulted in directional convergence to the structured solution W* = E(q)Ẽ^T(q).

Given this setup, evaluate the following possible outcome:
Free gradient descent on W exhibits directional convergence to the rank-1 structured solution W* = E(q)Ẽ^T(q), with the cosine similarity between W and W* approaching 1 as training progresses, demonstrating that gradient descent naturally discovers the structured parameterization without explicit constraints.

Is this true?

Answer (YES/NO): NO